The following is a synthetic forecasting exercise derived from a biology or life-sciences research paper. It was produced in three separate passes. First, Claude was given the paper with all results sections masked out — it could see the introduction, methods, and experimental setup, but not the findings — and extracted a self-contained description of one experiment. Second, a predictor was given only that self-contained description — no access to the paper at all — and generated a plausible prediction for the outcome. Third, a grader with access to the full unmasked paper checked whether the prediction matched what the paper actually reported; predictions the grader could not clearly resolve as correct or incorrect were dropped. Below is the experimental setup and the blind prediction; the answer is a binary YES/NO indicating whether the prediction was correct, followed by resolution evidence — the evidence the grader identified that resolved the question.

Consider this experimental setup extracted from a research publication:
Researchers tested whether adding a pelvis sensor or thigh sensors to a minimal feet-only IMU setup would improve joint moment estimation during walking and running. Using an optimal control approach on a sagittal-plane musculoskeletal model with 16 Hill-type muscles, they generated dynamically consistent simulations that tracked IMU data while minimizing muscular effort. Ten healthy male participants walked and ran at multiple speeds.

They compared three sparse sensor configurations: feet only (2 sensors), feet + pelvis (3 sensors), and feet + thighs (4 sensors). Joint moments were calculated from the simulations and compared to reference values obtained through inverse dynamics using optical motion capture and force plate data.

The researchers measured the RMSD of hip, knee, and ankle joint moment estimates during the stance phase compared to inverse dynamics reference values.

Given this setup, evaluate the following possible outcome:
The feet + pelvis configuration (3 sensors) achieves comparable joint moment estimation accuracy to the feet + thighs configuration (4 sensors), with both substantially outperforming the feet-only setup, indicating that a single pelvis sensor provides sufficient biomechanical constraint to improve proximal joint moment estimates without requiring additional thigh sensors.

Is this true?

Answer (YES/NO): NO